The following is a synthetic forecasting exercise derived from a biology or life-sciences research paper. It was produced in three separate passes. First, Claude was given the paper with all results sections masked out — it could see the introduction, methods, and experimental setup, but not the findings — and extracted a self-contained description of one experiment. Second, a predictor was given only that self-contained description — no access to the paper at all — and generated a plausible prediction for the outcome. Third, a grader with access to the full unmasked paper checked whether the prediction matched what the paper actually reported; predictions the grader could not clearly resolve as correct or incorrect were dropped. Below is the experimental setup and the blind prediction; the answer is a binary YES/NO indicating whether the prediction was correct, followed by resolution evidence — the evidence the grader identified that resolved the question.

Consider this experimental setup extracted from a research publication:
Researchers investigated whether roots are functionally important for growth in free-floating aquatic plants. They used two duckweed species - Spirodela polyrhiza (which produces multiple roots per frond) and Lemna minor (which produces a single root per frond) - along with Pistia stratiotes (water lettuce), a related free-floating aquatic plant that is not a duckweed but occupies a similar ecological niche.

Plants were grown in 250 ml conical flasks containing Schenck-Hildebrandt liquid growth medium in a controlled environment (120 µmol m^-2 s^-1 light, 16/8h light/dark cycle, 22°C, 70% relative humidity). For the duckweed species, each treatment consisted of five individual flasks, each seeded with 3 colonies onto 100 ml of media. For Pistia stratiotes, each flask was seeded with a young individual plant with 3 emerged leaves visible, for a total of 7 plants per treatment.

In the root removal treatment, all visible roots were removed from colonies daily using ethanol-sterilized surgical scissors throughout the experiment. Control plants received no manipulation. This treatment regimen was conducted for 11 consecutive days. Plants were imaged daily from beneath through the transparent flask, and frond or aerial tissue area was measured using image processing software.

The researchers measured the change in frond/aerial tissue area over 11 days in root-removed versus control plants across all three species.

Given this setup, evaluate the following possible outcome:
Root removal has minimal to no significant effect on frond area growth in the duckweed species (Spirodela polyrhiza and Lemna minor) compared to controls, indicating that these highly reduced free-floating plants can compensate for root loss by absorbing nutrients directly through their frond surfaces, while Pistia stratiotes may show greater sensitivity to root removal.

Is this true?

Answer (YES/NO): YES